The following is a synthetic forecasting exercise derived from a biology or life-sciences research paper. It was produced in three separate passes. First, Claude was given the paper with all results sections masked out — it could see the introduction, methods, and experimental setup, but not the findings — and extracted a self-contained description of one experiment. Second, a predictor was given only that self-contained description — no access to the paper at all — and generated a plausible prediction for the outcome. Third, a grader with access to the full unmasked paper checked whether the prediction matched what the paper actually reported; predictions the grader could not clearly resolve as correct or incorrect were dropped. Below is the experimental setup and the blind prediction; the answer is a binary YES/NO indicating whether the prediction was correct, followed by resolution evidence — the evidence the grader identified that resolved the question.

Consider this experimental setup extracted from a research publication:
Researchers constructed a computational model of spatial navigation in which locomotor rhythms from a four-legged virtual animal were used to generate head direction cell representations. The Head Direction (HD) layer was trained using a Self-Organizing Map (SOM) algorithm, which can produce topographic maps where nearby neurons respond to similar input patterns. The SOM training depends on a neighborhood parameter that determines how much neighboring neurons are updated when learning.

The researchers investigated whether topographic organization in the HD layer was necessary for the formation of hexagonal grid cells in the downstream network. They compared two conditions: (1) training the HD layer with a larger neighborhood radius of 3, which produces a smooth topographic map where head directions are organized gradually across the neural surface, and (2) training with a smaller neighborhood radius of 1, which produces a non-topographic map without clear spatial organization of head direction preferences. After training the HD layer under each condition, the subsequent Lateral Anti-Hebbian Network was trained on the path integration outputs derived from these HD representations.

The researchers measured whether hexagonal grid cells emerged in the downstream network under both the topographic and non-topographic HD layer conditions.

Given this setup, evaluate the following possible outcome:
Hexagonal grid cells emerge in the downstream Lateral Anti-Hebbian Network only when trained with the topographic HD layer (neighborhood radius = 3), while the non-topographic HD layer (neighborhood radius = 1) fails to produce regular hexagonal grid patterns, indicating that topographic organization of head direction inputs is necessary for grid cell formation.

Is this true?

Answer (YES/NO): NO